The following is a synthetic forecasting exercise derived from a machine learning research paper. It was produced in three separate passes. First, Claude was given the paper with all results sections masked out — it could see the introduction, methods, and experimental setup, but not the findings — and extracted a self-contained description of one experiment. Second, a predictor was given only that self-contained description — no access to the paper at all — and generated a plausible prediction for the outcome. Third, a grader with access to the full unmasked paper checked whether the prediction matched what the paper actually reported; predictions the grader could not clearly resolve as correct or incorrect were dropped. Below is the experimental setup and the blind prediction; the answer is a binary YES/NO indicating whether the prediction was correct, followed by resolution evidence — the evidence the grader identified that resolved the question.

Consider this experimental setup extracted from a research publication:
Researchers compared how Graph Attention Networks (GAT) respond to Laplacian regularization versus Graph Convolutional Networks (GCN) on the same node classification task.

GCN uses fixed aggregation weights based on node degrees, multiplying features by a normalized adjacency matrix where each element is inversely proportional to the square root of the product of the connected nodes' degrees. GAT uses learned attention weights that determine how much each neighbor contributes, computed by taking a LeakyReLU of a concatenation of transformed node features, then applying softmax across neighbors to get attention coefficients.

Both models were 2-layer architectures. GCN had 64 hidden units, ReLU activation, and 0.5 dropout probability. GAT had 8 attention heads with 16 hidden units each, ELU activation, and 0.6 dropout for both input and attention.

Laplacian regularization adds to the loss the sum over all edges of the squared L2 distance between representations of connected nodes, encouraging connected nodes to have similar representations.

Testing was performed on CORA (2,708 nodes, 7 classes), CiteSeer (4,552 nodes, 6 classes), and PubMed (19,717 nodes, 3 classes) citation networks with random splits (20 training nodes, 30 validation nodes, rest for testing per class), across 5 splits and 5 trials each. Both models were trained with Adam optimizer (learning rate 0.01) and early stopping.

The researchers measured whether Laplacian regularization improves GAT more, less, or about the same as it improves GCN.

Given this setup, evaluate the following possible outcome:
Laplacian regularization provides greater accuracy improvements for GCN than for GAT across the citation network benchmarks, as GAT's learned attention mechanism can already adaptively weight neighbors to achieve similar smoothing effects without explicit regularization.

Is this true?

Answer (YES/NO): NO